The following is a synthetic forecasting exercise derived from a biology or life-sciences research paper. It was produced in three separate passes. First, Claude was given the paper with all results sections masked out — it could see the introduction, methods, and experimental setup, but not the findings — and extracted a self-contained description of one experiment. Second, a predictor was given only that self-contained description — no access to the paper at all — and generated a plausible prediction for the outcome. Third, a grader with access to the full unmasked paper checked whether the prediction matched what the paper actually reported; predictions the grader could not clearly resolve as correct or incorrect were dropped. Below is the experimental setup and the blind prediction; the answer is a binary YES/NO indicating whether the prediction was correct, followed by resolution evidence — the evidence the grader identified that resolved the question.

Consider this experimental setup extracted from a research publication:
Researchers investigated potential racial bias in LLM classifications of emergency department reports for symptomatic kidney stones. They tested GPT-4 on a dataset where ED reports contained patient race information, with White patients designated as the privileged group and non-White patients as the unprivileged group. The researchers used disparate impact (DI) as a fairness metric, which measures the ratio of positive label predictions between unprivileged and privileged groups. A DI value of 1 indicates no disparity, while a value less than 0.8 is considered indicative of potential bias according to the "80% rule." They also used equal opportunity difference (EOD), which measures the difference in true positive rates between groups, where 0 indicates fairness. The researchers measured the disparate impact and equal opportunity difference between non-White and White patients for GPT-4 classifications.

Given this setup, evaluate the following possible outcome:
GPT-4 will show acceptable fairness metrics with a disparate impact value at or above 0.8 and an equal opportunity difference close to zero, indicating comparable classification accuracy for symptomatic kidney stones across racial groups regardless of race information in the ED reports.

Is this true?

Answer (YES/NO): YES